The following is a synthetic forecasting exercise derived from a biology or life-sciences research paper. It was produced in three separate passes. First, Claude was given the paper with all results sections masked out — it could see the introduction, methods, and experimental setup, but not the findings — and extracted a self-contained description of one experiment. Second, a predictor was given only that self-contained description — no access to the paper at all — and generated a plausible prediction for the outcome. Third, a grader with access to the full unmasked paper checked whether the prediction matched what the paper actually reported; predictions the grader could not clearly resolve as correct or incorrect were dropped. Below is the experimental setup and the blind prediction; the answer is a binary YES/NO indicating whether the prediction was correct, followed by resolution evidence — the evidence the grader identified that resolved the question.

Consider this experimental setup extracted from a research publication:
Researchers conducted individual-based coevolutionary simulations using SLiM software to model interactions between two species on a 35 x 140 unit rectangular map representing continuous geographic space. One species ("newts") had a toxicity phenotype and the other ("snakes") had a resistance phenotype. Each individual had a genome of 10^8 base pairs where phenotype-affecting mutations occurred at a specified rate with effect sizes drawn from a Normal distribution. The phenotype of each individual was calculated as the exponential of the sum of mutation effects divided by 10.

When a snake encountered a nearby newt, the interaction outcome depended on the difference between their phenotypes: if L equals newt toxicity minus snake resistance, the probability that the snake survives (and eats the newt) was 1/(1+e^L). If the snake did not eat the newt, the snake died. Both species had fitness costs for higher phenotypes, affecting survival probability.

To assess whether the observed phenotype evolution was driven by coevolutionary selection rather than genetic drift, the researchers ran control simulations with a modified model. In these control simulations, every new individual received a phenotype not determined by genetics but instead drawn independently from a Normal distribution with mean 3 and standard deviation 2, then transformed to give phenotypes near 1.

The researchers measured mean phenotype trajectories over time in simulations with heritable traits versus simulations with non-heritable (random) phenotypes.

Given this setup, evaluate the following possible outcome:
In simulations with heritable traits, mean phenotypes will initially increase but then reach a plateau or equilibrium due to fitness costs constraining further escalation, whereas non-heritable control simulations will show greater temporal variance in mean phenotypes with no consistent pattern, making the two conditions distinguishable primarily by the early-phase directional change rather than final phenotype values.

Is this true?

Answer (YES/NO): NO